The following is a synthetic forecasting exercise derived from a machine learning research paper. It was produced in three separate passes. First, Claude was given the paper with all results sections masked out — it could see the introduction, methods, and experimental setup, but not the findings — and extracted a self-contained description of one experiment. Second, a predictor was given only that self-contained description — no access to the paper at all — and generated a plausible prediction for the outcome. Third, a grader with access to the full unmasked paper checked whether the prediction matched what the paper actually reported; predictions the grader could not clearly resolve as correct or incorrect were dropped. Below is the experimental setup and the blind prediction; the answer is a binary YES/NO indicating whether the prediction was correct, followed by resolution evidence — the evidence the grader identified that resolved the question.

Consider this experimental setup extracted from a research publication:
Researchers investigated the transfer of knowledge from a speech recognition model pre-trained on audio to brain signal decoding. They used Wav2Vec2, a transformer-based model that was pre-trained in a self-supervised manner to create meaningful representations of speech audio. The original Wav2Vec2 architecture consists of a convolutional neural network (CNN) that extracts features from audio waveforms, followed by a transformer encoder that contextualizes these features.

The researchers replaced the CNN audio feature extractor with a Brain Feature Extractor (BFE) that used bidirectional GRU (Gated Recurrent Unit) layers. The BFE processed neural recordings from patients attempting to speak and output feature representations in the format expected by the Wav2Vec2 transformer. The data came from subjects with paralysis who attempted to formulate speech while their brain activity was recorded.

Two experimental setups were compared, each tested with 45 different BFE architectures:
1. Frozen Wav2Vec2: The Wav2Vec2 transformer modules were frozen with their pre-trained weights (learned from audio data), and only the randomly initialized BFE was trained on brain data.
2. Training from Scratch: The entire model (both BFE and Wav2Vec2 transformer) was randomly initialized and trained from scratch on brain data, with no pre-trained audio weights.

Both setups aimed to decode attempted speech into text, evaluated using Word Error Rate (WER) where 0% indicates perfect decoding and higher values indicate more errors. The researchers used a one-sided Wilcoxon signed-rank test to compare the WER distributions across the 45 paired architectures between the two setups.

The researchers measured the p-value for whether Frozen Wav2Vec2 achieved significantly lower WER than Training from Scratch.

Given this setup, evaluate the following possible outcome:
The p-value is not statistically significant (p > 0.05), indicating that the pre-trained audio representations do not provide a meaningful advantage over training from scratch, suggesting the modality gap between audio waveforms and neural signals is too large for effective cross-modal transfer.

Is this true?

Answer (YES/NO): NO